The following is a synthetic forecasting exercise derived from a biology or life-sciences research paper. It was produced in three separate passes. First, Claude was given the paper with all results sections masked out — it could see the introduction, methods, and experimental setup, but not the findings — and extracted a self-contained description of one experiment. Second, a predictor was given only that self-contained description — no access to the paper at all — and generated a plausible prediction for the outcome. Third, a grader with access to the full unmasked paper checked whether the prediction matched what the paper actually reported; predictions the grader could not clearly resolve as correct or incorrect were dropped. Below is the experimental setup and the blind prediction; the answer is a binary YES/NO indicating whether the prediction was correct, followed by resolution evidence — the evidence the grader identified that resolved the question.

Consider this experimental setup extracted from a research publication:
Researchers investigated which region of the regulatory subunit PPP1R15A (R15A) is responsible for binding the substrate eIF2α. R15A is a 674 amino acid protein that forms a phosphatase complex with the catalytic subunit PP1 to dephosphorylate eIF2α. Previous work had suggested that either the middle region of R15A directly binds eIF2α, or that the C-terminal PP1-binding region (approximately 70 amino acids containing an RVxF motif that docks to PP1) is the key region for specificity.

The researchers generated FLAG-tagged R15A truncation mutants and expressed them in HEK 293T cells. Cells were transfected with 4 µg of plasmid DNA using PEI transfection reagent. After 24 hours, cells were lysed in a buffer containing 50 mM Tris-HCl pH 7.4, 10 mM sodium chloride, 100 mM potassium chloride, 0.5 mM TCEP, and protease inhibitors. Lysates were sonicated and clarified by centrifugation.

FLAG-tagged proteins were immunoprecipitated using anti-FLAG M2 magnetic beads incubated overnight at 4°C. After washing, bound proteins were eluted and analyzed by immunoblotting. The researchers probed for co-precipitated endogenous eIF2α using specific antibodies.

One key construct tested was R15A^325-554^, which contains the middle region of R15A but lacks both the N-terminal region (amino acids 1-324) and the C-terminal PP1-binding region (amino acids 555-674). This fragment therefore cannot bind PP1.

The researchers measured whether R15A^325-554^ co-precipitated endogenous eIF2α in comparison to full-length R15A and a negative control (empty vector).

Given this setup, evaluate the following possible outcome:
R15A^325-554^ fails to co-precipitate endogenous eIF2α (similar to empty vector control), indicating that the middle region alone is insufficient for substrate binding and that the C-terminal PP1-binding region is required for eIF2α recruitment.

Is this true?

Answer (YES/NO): NO